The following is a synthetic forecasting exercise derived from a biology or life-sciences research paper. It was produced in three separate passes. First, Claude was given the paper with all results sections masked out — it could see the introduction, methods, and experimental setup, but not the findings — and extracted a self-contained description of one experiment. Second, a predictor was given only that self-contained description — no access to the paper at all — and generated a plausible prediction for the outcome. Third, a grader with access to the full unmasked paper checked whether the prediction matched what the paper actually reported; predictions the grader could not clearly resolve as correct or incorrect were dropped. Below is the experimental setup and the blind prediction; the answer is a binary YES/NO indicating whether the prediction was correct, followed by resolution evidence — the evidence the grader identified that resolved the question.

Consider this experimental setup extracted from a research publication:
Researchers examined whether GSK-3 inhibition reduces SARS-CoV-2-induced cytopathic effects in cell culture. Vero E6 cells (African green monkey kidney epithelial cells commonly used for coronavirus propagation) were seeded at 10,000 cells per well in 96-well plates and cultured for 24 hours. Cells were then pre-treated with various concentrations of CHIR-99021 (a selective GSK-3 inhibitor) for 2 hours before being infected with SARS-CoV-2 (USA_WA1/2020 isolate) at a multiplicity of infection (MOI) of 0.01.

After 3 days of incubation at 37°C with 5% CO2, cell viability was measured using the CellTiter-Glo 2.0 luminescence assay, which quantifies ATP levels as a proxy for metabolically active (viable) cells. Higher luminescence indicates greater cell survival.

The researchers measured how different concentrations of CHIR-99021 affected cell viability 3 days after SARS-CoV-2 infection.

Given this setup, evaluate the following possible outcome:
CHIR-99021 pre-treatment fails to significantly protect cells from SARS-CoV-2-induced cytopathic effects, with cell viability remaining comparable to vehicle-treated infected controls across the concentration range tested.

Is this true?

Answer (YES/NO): YES